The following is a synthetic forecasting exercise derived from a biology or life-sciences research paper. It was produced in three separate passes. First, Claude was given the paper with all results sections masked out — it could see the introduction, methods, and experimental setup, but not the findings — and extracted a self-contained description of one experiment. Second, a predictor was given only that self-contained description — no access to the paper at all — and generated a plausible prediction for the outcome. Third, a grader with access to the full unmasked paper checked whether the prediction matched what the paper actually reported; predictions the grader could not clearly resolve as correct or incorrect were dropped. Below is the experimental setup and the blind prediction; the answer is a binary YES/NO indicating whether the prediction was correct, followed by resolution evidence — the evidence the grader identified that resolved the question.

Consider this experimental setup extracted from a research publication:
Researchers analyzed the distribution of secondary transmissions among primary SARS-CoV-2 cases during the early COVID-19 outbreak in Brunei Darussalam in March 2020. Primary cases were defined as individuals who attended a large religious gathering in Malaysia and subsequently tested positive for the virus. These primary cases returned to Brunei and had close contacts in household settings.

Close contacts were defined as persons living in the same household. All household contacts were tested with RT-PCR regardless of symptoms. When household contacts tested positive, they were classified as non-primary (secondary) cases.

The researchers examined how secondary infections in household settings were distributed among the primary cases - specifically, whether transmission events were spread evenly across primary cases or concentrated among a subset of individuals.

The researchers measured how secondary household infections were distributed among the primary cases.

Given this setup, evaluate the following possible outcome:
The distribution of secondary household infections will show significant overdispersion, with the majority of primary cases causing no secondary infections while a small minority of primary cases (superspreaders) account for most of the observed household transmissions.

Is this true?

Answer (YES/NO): YES